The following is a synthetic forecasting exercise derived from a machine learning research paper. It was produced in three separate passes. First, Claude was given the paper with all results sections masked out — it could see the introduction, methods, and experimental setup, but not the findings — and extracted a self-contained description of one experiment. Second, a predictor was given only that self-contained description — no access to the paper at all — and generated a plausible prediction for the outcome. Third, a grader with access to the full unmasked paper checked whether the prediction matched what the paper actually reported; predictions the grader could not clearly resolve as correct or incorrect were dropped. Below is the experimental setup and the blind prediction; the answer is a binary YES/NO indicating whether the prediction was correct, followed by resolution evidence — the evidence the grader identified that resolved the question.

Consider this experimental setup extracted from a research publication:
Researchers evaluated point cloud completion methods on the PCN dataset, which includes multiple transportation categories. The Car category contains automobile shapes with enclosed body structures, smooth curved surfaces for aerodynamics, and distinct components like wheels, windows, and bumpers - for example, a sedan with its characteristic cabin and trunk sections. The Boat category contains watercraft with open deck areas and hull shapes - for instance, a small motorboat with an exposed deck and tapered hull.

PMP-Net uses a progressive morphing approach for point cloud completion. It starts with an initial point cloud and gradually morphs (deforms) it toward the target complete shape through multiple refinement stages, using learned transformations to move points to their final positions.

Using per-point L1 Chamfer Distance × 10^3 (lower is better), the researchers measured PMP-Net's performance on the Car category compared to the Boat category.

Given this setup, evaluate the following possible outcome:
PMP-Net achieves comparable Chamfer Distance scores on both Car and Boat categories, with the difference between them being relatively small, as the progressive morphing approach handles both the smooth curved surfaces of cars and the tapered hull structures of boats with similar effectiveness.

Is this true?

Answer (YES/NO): NO